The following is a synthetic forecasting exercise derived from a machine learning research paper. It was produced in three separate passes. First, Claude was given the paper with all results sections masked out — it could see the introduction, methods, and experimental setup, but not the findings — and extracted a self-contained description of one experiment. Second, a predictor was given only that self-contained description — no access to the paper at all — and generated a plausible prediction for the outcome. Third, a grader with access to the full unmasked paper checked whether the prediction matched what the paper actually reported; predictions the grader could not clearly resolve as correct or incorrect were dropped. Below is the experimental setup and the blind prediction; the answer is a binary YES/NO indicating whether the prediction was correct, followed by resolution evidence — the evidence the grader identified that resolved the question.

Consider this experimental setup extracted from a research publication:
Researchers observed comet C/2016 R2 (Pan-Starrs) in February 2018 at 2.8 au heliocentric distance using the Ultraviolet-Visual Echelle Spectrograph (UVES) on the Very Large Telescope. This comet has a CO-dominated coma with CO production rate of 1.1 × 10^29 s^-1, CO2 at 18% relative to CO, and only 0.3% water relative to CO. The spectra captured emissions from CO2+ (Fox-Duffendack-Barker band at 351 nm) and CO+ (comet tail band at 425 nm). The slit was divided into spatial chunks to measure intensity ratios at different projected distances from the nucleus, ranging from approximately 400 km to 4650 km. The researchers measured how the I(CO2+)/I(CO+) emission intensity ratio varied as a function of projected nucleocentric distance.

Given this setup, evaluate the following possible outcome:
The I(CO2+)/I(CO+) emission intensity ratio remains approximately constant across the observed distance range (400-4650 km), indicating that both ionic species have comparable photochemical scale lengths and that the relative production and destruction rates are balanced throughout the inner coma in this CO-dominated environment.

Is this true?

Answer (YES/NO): NO